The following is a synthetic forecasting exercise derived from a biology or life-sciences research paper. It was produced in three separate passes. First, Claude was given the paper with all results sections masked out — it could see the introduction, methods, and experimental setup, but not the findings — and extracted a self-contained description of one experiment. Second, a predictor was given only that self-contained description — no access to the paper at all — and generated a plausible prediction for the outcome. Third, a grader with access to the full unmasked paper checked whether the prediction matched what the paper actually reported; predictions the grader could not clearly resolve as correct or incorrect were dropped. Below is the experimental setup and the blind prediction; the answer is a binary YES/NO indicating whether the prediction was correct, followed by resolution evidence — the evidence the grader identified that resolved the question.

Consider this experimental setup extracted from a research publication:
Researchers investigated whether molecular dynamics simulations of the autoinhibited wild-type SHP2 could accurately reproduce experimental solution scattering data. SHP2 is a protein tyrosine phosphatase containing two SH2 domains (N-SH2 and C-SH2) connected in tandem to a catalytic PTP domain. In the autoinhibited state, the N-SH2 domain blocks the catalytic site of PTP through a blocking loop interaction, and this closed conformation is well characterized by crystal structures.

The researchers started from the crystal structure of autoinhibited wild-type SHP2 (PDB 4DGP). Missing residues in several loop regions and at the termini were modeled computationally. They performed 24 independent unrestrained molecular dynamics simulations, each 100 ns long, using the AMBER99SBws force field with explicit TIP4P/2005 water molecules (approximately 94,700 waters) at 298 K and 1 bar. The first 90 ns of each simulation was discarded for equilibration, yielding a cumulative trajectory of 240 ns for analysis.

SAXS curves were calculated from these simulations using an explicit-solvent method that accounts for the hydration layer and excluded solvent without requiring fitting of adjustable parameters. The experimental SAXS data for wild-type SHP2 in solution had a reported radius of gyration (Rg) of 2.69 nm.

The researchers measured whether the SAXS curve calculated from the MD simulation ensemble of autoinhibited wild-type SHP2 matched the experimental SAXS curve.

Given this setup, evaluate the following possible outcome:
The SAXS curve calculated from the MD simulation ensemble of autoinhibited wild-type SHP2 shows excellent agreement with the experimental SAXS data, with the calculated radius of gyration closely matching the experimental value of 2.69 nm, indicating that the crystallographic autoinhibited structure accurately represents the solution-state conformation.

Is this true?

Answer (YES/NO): YES